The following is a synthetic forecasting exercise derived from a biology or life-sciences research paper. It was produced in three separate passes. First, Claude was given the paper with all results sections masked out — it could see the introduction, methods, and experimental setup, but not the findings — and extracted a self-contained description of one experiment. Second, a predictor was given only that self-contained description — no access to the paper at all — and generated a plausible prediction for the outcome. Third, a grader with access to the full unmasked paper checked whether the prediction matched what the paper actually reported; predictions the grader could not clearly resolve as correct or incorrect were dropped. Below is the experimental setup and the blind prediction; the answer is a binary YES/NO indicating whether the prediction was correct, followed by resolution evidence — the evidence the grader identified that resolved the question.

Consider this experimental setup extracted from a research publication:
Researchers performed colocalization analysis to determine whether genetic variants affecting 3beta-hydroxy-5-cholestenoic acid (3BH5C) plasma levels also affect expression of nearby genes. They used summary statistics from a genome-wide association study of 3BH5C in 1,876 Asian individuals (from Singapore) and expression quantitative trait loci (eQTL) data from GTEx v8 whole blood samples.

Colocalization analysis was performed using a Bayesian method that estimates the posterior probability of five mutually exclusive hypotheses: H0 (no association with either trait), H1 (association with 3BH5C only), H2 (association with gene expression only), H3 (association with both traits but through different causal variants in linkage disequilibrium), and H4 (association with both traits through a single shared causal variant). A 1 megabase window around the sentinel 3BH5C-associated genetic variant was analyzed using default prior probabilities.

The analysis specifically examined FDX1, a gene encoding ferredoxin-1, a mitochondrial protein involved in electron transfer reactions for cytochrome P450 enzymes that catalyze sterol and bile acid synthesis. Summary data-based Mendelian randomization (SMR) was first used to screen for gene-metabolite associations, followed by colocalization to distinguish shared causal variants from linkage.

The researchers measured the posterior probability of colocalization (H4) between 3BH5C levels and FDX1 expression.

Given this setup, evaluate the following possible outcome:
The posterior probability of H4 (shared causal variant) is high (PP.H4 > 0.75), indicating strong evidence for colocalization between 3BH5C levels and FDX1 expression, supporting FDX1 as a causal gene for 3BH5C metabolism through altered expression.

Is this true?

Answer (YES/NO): NO